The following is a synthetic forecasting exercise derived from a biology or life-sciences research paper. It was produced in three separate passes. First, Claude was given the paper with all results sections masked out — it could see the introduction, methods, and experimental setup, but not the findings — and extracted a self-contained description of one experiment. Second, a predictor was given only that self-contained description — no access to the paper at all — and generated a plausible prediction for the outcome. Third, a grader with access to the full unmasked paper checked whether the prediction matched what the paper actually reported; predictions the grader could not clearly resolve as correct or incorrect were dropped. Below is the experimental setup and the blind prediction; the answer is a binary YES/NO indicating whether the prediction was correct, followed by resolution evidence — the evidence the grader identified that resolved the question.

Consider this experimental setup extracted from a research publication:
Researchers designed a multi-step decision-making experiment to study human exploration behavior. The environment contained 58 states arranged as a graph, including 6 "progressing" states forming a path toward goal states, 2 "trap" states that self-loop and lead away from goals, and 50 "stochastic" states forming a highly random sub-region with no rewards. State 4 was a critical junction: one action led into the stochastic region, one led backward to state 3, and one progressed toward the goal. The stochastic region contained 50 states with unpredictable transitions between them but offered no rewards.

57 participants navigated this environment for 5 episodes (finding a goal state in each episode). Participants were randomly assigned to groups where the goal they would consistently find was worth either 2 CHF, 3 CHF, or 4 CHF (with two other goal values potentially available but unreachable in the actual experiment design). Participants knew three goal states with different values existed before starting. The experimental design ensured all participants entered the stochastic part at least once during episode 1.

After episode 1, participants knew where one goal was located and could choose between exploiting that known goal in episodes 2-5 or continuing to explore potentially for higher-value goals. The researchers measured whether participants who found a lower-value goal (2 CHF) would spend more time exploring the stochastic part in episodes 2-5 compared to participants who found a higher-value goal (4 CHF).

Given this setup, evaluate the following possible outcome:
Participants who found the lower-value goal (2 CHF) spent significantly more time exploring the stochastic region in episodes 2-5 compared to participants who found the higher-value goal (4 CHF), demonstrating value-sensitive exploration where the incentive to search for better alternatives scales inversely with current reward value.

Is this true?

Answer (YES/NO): YES